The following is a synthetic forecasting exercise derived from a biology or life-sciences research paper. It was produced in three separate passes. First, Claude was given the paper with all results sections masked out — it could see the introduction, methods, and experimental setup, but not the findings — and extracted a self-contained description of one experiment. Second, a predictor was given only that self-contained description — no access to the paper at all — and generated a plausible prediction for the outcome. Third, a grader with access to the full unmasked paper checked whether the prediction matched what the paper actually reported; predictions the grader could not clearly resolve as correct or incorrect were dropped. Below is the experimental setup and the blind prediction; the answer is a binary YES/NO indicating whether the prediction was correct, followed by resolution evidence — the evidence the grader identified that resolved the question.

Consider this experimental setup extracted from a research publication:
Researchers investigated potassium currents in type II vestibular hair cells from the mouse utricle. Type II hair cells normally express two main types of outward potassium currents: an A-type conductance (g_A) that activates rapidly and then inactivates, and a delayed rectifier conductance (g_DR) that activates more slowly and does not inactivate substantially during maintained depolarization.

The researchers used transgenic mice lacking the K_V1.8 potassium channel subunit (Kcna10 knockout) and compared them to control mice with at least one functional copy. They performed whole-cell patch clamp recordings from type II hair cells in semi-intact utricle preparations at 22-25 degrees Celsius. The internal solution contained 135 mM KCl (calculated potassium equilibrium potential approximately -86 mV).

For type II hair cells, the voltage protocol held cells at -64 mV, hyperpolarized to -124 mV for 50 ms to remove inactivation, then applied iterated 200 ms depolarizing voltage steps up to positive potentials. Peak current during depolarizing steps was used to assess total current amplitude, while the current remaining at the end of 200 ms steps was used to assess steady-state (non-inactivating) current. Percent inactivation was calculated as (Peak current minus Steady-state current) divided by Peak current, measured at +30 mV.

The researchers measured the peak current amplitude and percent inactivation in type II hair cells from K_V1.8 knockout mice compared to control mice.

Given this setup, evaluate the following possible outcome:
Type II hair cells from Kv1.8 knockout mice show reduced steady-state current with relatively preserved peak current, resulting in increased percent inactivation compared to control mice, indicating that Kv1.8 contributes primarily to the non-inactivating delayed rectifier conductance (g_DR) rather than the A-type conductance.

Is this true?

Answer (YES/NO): NO